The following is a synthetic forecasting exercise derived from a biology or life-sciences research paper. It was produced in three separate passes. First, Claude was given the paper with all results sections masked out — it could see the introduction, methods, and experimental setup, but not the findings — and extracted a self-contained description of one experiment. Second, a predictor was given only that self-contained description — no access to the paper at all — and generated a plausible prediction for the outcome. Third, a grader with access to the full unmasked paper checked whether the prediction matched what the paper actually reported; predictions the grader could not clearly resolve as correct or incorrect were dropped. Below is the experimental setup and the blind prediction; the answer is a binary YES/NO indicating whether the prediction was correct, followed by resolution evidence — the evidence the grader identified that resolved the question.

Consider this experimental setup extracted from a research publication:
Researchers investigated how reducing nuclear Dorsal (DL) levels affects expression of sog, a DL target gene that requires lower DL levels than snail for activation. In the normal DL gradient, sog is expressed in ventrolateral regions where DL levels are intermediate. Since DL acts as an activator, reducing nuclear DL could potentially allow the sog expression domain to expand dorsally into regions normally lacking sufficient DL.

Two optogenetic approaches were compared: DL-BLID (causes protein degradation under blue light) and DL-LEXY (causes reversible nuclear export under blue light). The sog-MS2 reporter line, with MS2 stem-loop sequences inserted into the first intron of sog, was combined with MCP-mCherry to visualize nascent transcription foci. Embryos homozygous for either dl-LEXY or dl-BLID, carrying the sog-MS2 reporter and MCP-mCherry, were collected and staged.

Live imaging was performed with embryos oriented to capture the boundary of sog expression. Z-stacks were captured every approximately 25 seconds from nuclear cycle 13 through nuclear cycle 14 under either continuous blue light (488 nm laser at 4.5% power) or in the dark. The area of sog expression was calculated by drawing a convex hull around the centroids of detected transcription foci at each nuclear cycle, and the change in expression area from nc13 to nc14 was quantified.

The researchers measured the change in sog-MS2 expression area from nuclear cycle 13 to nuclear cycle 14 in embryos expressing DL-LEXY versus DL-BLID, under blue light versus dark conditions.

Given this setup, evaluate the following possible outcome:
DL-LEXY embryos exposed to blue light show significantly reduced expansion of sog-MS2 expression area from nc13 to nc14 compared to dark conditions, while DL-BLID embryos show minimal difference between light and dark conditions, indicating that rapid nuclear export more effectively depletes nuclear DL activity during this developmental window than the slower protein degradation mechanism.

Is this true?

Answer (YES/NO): NO